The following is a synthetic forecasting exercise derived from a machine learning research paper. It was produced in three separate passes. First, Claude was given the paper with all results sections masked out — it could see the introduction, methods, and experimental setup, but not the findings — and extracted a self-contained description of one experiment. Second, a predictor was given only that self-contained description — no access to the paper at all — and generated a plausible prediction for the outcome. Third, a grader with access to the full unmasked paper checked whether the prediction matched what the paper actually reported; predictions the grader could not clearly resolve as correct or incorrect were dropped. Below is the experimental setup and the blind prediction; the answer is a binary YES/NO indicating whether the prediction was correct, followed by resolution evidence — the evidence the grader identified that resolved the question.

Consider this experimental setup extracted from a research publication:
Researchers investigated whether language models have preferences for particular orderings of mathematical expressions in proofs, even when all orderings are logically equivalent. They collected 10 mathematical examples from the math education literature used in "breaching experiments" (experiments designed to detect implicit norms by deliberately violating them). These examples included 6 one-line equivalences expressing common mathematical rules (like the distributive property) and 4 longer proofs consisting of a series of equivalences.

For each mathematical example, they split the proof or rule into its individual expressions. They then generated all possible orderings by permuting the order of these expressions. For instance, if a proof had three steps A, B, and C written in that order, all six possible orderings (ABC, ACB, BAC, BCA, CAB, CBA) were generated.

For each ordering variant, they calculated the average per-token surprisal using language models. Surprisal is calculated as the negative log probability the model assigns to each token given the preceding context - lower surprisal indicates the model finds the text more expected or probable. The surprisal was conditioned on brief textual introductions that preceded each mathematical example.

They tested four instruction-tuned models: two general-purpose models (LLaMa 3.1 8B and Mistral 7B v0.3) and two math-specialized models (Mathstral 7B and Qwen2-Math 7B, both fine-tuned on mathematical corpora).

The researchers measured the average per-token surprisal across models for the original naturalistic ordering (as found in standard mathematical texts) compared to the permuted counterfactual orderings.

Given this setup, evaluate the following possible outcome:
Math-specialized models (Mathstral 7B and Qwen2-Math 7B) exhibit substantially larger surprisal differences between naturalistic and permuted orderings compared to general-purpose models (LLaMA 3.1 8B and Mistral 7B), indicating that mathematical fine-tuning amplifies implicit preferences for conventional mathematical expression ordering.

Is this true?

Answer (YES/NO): NO